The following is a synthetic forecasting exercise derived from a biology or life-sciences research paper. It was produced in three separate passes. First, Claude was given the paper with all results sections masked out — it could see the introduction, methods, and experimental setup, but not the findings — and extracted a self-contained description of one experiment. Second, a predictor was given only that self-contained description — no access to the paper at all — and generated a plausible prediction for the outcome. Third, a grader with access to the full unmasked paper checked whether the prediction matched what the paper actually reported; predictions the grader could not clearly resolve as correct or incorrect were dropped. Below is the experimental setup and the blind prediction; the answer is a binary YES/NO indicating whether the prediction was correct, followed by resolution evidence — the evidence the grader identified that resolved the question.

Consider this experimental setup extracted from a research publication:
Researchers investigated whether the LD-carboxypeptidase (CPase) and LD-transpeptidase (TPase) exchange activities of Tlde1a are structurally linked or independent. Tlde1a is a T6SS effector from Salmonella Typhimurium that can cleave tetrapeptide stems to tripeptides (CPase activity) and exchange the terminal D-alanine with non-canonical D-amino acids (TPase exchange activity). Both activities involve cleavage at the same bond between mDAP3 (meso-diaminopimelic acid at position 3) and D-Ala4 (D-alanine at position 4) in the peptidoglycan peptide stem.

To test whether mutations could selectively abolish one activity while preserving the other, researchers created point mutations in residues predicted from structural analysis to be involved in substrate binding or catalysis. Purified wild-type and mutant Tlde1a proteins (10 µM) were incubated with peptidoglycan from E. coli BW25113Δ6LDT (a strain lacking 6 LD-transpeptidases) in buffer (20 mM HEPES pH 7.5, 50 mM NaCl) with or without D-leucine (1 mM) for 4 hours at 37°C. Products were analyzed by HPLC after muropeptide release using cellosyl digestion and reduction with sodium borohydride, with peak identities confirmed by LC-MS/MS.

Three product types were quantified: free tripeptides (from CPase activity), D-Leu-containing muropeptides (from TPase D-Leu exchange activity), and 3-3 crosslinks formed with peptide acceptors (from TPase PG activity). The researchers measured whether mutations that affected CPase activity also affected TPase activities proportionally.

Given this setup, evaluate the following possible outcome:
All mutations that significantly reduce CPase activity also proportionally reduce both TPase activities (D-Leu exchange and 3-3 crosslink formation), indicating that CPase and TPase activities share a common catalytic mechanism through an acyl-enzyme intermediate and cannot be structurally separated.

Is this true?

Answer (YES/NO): NO